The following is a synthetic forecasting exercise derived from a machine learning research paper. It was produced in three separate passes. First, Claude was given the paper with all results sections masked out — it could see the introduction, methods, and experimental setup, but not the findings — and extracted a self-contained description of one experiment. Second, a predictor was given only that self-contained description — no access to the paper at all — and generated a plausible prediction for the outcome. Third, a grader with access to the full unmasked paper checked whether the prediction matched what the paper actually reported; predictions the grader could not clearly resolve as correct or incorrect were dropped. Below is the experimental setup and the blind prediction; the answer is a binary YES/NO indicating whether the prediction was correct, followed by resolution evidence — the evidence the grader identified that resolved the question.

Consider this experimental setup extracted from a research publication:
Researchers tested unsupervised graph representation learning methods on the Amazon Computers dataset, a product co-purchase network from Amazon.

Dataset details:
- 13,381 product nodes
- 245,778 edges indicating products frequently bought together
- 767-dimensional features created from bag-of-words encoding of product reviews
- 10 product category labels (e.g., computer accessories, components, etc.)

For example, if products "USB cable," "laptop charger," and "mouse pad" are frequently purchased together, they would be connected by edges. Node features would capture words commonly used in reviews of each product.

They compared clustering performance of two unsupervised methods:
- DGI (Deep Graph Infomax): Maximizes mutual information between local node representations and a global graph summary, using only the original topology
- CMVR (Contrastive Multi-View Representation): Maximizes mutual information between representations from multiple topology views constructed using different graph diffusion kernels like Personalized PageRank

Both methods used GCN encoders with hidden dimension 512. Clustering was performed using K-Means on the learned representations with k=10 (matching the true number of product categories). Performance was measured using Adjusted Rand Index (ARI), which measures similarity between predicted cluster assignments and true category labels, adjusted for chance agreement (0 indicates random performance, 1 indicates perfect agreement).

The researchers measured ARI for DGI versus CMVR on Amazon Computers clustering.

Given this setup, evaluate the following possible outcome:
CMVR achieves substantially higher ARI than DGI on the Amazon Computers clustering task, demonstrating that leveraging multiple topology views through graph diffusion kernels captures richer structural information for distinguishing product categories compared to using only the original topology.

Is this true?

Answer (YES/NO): NO